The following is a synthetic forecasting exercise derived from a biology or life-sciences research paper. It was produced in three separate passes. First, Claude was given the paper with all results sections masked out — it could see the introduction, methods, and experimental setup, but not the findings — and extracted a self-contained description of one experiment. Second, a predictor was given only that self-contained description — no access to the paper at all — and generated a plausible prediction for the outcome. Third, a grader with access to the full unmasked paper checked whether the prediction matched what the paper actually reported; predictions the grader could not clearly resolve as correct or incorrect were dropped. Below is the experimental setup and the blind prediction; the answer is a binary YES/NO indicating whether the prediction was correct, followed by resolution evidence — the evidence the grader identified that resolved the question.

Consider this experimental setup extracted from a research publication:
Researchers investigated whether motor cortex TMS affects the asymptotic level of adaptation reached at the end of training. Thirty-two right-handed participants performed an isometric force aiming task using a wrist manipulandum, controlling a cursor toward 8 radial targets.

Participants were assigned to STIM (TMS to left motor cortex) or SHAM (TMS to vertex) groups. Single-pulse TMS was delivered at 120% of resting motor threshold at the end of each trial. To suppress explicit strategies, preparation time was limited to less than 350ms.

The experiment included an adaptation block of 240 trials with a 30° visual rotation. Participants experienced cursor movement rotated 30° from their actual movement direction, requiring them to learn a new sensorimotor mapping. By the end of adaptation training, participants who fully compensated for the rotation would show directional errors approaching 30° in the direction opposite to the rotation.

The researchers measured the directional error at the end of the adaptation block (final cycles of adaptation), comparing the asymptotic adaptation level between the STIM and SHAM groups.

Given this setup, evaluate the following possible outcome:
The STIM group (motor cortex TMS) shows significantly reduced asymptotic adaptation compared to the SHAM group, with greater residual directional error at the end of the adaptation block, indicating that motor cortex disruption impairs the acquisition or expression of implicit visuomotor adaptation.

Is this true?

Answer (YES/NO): NO